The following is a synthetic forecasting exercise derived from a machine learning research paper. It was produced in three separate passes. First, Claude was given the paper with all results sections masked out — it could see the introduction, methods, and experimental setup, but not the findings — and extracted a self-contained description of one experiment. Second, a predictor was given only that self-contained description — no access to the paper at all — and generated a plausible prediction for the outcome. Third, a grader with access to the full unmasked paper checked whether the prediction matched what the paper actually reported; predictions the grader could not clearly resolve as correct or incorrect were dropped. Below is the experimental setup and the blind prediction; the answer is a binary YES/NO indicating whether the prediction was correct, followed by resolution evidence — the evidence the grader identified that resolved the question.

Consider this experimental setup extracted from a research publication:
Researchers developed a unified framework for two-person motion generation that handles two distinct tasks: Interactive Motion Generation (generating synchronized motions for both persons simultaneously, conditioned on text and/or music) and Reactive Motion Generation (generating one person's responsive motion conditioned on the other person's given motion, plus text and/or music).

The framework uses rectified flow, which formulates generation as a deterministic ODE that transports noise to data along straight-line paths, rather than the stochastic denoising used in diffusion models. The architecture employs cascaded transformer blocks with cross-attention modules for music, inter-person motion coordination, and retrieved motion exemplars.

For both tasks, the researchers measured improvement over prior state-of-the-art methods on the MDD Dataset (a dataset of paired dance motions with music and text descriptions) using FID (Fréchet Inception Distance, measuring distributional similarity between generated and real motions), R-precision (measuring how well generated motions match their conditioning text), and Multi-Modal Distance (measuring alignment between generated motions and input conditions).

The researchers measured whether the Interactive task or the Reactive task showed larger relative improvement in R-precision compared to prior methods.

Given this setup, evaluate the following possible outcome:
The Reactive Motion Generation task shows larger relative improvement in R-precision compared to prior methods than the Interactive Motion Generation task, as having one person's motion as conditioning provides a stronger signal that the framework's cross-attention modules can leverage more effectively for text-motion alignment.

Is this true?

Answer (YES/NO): YES